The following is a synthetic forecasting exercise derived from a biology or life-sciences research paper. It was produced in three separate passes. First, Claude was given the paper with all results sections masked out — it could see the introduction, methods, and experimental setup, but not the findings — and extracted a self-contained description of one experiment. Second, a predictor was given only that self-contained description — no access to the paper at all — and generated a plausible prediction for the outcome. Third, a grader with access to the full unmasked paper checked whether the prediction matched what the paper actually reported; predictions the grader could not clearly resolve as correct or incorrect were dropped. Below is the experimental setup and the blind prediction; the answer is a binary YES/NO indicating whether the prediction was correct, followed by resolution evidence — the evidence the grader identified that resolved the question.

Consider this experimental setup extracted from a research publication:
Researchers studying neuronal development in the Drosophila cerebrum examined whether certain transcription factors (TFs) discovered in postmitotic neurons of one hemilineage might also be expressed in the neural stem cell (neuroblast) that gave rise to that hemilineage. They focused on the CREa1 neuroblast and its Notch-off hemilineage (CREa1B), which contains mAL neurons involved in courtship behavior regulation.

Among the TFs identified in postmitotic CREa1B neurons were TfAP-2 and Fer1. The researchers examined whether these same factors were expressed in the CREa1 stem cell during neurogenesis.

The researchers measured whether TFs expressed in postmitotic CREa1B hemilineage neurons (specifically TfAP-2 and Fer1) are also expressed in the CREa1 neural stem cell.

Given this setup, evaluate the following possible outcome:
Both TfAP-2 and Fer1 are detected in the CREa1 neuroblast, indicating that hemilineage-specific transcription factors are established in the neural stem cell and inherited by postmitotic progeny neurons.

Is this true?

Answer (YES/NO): NO